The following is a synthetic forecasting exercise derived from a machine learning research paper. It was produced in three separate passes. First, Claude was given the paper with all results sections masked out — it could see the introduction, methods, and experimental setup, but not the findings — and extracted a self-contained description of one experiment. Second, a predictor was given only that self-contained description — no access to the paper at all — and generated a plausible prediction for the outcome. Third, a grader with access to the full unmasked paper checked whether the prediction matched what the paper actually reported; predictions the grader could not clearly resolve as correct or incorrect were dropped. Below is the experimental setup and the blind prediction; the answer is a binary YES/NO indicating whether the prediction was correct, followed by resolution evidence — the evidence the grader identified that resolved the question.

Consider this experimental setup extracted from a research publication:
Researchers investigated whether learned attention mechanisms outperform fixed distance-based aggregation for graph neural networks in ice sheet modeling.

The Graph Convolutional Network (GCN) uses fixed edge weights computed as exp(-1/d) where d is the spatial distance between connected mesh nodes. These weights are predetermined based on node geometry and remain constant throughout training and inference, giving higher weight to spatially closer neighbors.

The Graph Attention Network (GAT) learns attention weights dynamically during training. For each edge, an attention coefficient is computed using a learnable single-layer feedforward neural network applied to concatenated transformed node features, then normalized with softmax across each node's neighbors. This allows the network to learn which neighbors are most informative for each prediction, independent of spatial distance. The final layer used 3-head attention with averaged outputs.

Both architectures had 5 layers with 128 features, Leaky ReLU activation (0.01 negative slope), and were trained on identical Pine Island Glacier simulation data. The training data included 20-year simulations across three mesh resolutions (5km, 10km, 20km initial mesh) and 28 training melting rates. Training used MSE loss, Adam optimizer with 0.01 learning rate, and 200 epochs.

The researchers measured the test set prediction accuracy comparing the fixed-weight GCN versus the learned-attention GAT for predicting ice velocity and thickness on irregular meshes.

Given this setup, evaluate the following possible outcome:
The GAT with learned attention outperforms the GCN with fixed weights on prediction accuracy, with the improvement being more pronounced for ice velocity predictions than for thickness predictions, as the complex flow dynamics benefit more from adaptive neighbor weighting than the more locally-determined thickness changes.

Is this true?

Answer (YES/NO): NO